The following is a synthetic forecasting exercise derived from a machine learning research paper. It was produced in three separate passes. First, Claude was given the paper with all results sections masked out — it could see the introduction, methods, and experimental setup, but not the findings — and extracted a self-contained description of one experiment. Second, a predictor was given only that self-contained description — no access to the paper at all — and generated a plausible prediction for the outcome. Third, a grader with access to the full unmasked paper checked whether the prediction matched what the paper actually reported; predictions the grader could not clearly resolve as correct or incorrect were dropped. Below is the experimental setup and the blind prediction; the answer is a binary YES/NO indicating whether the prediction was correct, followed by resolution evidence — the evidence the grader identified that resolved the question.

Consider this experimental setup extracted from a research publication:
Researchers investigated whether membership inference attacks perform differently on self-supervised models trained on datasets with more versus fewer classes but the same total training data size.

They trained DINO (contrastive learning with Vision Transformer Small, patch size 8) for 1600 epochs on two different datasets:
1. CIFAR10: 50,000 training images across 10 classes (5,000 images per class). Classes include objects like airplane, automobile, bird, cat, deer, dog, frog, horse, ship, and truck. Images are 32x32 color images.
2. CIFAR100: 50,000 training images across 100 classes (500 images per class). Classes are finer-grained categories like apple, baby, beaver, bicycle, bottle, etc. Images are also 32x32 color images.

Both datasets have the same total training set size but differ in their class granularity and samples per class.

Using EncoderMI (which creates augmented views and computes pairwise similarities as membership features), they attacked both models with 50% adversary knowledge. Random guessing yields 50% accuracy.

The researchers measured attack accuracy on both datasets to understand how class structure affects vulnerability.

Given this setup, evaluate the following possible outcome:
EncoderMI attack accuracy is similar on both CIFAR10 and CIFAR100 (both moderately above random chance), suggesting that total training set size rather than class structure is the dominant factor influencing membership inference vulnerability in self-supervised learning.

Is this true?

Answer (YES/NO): NO